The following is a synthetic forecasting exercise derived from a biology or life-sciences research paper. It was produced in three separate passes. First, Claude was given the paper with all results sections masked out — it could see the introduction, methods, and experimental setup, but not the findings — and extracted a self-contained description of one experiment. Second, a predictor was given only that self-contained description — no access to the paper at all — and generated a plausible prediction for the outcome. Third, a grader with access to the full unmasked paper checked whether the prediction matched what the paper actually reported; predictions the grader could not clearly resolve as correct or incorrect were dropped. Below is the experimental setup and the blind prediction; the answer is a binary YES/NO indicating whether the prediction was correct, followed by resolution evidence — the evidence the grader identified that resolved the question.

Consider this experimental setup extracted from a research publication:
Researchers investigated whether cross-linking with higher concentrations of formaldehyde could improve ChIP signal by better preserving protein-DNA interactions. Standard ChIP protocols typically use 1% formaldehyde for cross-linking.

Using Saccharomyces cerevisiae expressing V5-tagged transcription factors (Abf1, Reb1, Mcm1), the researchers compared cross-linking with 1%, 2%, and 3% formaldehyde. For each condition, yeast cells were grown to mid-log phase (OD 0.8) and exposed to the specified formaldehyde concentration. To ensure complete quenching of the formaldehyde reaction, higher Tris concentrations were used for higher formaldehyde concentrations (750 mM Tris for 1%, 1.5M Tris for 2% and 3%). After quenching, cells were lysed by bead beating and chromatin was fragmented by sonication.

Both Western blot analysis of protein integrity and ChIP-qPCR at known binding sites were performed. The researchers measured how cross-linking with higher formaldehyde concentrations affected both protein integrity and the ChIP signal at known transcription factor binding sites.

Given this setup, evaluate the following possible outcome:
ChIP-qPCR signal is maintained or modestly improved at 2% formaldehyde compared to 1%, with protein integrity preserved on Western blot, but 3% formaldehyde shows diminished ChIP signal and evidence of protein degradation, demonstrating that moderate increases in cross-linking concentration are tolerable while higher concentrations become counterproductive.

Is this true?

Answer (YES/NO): NO